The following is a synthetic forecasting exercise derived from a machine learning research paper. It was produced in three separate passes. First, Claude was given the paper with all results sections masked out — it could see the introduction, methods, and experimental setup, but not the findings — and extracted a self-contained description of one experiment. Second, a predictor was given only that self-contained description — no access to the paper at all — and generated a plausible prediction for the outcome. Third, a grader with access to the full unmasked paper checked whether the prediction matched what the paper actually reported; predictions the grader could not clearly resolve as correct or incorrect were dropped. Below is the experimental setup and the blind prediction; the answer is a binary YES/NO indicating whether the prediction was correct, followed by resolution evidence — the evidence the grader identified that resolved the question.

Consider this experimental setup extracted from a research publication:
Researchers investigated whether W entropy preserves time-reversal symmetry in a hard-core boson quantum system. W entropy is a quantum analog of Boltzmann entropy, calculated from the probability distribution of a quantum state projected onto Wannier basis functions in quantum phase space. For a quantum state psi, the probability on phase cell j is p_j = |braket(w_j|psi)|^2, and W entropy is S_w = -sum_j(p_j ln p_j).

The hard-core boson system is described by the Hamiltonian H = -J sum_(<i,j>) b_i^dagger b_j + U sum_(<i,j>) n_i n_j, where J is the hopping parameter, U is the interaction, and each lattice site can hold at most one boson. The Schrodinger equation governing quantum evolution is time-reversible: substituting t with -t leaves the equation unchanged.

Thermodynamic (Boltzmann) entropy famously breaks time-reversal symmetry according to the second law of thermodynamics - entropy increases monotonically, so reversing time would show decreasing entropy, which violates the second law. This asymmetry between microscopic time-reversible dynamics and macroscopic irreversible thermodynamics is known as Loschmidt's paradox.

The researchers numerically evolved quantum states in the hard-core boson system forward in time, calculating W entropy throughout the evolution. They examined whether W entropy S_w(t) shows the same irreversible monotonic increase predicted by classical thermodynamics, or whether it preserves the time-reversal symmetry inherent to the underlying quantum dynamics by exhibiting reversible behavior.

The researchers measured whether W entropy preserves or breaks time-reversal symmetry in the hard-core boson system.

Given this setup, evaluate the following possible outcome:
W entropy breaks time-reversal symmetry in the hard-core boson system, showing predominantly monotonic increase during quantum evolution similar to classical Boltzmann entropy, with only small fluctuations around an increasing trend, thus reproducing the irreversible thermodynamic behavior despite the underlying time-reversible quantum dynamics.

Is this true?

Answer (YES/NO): NO